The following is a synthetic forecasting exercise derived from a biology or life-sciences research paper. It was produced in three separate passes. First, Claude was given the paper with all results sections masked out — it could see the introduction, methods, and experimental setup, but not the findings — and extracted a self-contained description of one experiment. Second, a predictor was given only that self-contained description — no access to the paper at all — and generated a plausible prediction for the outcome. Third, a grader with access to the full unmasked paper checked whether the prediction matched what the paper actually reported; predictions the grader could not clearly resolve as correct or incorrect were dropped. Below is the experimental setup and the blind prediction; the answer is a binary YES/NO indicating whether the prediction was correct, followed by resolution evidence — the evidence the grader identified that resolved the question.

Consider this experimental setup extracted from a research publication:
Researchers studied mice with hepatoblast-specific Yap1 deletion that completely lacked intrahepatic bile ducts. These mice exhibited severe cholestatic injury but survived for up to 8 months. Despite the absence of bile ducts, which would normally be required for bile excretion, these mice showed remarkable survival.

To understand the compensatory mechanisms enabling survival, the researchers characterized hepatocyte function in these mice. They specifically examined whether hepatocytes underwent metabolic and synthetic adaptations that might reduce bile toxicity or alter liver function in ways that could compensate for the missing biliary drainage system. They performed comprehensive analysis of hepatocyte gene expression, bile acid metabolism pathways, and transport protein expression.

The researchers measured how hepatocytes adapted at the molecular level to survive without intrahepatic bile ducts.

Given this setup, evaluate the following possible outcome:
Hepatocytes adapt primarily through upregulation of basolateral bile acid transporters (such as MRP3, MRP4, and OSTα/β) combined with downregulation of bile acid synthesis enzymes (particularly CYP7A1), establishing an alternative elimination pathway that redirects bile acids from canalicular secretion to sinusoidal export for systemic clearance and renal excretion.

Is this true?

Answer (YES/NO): YES